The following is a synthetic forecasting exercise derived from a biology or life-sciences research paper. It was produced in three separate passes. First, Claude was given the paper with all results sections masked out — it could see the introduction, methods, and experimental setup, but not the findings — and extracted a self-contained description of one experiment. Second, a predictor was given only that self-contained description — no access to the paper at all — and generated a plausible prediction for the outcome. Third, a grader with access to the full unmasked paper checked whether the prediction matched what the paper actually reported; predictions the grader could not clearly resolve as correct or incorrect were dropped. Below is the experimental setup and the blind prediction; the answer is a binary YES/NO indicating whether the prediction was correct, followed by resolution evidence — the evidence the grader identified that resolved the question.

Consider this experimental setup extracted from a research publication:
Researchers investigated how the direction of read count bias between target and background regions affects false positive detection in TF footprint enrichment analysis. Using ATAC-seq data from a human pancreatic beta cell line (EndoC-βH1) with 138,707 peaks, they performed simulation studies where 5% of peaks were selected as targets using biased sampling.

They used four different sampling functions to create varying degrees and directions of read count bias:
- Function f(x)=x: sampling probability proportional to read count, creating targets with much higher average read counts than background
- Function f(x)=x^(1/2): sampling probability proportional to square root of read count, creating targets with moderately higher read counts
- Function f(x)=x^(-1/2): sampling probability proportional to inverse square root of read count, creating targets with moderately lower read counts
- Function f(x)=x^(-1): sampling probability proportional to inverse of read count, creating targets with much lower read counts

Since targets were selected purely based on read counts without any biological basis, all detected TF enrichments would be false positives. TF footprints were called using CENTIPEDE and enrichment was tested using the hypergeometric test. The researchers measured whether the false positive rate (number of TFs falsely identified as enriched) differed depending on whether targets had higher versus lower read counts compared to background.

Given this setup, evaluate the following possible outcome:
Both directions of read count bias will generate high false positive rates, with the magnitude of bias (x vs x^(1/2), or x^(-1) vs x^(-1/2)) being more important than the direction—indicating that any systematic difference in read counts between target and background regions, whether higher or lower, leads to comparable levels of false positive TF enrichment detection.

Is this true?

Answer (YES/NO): NO